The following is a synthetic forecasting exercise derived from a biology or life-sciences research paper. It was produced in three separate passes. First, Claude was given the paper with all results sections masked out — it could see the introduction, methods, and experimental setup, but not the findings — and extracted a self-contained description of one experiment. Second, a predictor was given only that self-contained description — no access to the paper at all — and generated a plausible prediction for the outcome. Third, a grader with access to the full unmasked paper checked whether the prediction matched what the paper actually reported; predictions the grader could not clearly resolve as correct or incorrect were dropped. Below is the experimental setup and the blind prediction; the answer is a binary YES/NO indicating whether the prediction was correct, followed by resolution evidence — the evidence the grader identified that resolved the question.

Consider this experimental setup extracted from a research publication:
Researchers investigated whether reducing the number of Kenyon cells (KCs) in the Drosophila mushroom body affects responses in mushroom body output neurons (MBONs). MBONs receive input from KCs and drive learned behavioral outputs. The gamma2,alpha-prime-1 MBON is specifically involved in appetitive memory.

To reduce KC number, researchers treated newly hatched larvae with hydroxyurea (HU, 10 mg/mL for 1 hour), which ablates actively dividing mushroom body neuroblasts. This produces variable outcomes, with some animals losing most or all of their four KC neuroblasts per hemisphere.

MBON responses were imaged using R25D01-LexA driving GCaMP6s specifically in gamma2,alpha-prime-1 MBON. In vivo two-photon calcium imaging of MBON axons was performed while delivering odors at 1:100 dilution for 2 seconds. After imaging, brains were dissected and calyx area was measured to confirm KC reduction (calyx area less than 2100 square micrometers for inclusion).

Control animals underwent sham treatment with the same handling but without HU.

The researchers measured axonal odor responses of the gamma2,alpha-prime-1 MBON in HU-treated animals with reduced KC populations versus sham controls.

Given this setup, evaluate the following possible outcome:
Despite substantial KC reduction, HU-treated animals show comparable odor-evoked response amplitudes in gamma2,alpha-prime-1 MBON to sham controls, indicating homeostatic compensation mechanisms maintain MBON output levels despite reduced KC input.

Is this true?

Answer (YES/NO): YES